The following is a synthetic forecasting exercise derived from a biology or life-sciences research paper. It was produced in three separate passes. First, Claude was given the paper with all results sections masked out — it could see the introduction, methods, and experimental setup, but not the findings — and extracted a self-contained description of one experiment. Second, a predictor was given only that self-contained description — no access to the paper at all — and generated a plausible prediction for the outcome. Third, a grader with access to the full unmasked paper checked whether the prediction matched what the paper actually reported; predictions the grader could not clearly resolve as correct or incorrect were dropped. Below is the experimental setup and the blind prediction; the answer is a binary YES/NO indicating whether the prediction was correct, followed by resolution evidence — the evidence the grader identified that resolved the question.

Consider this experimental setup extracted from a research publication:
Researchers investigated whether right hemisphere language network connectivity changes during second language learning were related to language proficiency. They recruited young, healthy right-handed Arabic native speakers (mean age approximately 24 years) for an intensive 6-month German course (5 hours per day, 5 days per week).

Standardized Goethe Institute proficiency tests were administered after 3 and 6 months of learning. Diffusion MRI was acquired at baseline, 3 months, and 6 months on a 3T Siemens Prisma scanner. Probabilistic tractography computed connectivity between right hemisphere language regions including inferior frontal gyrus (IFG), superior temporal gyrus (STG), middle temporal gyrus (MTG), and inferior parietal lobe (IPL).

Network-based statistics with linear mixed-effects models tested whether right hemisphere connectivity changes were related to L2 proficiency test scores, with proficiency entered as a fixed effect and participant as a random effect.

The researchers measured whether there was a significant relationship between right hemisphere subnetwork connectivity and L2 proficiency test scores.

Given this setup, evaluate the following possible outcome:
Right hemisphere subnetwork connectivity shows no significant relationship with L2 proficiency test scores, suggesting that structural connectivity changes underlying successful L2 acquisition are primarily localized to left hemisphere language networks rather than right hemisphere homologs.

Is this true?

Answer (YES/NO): NO